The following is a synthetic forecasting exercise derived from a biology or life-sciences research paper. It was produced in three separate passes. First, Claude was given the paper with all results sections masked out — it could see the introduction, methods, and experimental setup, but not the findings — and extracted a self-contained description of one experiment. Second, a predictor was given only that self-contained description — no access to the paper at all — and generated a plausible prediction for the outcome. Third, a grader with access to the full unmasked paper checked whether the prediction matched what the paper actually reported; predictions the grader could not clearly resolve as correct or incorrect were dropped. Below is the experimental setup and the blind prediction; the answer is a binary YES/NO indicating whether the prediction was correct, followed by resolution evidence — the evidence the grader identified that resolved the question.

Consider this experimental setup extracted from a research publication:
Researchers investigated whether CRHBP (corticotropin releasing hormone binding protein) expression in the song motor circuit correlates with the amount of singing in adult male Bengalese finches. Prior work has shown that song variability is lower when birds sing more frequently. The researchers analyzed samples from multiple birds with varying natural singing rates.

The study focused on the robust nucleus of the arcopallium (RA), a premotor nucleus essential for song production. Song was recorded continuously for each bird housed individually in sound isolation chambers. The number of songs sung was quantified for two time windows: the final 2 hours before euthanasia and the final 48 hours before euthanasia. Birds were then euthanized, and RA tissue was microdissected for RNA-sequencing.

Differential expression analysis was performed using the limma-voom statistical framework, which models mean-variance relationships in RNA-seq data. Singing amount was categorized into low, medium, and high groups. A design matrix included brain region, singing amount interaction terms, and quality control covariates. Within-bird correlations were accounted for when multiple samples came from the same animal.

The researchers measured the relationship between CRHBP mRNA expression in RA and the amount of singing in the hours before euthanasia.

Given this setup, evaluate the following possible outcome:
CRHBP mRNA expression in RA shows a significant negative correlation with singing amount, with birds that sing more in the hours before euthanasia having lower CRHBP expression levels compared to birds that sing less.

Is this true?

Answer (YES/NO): NO